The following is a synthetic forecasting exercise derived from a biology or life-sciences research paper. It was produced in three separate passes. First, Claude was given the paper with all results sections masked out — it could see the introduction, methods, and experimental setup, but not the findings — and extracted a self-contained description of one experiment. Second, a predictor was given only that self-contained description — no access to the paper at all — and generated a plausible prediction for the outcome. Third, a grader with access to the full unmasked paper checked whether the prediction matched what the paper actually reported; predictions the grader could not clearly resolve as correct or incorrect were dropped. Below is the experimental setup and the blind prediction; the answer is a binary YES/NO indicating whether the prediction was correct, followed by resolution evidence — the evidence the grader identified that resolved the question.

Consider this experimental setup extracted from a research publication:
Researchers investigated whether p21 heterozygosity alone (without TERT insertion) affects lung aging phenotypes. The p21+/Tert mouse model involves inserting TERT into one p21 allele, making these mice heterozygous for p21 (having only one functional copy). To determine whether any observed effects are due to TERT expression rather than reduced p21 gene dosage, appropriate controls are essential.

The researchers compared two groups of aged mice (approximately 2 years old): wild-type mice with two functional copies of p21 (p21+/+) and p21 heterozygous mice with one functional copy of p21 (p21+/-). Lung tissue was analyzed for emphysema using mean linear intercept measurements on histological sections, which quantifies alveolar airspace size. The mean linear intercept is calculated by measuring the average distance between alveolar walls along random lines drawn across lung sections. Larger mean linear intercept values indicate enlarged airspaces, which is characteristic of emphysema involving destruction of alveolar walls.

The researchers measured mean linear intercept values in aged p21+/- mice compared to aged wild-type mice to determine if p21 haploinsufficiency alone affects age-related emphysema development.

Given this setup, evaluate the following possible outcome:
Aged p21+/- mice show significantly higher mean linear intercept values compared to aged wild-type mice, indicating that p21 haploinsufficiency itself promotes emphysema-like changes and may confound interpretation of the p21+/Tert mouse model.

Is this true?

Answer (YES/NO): NO